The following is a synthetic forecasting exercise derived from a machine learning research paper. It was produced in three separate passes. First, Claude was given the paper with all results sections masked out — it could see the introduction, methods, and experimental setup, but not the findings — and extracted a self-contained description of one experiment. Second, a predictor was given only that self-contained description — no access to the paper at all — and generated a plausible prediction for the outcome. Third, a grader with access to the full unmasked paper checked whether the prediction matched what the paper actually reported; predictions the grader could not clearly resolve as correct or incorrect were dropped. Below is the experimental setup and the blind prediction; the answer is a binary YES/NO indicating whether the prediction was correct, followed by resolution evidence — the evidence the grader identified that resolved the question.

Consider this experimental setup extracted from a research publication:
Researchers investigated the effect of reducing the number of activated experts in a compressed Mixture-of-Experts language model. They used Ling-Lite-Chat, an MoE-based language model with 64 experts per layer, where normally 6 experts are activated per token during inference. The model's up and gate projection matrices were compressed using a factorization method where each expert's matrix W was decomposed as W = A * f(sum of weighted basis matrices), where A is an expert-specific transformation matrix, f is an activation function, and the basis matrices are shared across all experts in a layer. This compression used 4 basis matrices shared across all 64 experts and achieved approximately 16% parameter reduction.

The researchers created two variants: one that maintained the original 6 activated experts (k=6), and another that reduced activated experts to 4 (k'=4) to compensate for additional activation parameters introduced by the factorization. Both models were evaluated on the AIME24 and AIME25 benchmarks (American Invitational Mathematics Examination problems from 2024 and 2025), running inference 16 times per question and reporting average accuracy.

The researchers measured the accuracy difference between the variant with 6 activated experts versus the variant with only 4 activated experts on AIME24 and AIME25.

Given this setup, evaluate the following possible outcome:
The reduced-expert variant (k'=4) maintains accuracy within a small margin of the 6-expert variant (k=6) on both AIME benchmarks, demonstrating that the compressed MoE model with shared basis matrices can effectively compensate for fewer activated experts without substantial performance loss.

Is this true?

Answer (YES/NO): YES